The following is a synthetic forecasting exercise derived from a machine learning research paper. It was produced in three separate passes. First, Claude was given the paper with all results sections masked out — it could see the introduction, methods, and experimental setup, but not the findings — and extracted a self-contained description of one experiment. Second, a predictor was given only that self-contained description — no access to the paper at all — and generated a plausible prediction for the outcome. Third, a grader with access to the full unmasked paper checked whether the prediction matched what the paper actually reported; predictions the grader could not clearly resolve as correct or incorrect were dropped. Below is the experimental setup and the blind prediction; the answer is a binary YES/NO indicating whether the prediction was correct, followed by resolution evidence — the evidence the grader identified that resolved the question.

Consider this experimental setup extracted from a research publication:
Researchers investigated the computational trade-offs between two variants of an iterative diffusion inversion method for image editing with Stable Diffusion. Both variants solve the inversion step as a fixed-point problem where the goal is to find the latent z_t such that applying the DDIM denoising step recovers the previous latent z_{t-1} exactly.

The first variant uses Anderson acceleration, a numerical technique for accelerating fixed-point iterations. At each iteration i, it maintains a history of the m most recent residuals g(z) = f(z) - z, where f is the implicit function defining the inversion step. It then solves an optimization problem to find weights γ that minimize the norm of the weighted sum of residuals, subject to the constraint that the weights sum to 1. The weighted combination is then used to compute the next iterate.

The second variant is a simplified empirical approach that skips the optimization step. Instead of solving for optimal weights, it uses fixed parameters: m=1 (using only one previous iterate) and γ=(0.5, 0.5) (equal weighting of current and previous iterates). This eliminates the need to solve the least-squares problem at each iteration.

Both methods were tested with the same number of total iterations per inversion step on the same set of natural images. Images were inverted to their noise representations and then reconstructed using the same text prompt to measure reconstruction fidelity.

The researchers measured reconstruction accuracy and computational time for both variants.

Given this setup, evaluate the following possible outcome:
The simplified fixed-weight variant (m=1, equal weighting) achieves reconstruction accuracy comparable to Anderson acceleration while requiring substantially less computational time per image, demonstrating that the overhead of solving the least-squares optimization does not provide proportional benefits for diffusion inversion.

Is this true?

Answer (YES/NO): YES